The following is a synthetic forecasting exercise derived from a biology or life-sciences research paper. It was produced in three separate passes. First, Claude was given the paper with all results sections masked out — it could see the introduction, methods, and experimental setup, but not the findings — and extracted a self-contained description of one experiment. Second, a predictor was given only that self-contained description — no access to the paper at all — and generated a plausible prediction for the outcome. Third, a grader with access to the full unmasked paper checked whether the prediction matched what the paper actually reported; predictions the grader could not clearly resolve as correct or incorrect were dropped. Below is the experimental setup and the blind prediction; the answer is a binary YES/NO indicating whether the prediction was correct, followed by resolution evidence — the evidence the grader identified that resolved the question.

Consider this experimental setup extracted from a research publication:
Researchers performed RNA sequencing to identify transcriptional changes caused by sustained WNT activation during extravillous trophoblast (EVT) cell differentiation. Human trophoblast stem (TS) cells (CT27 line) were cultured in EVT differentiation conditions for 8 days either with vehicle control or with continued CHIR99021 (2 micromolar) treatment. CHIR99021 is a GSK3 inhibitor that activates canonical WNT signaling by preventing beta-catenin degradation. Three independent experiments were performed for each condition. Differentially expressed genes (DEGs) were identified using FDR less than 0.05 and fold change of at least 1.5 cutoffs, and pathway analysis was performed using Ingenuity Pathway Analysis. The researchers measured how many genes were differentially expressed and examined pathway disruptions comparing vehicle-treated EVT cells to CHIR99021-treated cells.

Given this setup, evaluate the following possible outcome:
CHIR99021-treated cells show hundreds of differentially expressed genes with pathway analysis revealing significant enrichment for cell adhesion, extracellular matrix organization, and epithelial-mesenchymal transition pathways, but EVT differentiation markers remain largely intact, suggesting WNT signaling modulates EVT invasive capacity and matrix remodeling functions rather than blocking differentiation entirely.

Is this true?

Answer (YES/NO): NO